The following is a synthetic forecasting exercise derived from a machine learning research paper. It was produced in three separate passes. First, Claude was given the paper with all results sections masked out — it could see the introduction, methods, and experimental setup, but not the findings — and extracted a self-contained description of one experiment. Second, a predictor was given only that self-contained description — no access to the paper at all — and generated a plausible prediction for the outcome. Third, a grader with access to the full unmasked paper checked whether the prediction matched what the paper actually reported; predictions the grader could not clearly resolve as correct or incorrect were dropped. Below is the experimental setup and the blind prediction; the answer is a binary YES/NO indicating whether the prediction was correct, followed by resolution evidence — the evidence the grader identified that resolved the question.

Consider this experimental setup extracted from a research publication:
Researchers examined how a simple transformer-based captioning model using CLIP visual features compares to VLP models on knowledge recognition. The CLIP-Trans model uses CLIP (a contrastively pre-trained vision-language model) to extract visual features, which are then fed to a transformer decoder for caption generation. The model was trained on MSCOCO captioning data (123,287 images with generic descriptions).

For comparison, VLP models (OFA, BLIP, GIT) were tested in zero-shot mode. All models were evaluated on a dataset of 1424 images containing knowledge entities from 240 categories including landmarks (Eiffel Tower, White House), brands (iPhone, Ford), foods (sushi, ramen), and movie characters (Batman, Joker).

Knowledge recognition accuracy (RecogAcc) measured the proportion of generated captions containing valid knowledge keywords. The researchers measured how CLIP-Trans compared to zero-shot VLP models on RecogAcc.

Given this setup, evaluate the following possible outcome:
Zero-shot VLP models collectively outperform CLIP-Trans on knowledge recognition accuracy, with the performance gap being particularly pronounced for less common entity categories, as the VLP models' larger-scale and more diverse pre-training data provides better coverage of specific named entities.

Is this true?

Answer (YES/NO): NO